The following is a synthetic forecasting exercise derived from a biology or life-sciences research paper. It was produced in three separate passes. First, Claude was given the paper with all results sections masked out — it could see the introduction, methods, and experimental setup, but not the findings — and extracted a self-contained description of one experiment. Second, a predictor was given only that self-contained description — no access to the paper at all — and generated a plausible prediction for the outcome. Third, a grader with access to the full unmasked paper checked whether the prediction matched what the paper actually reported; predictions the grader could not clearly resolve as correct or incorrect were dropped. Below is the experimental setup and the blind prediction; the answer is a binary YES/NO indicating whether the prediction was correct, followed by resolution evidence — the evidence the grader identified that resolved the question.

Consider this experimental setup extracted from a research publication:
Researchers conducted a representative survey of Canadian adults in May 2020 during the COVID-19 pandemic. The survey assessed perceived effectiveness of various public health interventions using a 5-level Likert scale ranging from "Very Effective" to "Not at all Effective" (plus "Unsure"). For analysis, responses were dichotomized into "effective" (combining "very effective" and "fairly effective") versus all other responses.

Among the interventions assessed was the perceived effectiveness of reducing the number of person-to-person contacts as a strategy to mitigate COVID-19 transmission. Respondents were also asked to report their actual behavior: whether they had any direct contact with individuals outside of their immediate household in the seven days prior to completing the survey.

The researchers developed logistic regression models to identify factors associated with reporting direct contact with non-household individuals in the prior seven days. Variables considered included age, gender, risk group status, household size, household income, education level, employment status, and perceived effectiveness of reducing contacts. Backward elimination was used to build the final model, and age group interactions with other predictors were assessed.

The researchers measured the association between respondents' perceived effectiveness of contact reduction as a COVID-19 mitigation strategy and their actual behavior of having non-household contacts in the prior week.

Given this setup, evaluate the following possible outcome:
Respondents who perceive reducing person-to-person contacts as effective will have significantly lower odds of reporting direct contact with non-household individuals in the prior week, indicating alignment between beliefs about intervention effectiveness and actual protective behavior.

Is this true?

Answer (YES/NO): YES